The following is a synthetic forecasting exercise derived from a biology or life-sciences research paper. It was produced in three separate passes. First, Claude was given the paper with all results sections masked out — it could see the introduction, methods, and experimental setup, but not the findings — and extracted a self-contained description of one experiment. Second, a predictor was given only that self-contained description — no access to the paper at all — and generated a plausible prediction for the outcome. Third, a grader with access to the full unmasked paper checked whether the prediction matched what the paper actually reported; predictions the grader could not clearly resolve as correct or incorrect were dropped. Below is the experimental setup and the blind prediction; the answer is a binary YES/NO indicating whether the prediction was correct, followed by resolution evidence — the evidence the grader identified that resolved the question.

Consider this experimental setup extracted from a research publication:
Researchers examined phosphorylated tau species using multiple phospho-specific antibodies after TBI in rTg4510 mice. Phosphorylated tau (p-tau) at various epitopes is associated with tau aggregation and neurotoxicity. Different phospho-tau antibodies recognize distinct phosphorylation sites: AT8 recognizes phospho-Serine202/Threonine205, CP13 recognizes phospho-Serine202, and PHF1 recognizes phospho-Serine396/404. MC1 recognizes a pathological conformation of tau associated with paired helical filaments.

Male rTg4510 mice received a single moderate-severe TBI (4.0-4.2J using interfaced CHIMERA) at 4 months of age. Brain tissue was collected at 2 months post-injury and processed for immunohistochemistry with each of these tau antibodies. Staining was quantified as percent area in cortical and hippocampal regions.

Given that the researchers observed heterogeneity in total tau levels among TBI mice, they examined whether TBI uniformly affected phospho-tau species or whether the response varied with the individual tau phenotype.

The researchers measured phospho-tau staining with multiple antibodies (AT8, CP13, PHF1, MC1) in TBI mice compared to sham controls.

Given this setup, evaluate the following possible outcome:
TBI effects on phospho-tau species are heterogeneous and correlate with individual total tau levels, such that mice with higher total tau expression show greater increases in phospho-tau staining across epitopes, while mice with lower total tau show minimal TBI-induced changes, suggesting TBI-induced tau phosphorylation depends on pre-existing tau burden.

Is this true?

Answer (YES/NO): NO